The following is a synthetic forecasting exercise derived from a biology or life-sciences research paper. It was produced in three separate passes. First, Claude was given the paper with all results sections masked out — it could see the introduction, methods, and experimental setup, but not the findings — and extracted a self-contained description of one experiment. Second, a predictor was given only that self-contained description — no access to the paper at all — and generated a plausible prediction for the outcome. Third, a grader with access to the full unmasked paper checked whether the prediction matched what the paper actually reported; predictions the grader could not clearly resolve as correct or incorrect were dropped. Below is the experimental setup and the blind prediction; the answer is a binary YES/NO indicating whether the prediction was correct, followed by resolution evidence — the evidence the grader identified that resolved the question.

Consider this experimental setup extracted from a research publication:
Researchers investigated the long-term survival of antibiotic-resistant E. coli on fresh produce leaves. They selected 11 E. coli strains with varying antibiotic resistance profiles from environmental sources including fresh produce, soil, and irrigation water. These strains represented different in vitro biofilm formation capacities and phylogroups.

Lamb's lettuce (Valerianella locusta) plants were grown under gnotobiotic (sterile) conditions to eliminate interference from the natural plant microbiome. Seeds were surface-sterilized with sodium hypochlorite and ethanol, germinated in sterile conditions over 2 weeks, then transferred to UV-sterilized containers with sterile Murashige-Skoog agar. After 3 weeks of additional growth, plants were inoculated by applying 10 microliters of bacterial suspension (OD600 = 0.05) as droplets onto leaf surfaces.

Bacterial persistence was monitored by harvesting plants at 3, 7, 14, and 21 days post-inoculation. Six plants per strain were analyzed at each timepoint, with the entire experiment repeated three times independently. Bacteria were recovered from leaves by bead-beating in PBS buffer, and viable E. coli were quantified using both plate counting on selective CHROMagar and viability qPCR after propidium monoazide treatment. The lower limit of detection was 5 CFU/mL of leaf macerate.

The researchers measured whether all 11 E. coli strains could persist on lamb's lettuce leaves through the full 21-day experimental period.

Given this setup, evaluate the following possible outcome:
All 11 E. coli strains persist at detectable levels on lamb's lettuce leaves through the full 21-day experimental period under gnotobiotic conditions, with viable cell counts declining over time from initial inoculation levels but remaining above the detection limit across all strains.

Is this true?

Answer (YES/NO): NO